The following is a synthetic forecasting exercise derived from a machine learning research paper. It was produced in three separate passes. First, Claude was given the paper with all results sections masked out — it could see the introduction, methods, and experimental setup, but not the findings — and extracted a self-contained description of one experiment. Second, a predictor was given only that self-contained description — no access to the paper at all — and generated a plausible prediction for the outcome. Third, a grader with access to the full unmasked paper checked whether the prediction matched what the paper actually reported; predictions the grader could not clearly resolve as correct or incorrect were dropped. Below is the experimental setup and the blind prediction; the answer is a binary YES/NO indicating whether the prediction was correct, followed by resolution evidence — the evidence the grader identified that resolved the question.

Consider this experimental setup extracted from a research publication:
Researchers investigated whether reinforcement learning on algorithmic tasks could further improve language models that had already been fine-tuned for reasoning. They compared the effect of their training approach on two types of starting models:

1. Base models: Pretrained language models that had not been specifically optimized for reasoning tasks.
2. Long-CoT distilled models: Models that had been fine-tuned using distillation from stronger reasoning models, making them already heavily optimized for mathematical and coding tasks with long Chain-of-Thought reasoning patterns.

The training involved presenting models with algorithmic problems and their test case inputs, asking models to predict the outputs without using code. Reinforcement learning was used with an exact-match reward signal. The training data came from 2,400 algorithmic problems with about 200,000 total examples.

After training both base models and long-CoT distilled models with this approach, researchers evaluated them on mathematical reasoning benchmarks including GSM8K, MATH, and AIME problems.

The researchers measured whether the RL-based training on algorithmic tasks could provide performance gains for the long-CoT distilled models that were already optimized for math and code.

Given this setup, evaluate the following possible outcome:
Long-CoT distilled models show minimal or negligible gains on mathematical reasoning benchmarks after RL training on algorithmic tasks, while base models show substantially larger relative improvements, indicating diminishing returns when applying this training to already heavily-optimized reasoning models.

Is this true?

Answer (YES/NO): YES